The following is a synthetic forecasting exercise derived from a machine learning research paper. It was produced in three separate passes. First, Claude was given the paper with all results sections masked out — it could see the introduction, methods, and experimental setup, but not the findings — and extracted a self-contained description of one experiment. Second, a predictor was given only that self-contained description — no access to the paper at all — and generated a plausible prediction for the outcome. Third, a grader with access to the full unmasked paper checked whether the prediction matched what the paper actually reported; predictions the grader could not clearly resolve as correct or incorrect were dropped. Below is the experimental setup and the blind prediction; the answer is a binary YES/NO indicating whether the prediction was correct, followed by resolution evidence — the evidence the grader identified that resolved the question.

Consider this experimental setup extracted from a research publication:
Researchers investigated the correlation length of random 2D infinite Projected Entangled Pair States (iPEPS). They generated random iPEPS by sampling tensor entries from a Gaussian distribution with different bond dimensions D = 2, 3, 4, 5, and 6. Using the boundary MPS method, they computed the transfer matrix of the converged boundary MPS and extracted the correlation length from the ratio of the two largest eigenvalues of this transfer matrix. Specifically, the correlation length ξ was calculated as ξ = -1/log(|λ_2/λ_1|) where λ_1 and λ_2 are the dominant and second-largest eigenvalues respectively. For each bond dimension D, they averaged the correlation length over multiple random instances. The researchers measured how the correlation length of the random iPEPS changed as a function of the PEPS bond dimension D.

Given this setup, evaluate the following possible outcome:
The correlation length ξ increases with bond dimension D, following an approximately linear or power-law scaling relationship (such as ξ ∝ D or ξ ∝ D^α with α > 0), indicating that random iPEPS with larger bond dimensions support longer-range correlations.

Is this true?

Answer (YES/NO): NO